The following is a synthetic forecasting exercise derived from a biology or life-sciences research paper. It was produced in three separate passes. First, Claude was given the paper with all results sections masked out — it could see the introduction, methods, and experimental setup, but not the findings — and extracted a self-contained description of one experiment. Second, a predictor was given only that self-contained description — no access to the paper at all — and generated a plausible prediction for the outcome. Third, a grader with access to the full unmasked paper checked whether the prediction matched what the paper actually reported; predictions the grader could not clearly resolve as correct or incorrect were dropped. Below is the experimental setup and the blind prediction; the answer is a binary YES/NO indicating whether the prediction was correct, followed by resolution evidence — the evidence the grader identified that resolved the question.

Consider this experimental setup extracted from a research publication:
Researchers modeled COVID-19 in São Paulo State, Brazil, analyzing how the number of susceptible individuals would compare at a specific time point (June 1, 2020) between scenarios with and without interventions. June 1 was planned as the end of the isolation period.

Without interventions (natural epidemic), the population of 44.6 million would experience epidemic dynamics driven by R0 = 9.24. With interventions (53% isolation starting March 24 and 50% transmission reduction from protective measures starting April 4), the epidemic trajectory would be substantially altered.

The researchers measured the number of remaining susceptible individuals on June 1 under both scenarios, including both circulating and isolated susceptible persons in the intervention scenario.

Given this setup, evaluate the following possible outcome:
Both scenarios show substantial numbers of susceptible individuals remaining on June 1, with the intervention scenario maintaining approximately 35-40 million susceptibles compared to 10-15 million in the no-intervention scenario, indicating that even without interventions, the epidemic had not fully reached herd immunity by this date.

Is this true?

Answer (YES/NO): NO